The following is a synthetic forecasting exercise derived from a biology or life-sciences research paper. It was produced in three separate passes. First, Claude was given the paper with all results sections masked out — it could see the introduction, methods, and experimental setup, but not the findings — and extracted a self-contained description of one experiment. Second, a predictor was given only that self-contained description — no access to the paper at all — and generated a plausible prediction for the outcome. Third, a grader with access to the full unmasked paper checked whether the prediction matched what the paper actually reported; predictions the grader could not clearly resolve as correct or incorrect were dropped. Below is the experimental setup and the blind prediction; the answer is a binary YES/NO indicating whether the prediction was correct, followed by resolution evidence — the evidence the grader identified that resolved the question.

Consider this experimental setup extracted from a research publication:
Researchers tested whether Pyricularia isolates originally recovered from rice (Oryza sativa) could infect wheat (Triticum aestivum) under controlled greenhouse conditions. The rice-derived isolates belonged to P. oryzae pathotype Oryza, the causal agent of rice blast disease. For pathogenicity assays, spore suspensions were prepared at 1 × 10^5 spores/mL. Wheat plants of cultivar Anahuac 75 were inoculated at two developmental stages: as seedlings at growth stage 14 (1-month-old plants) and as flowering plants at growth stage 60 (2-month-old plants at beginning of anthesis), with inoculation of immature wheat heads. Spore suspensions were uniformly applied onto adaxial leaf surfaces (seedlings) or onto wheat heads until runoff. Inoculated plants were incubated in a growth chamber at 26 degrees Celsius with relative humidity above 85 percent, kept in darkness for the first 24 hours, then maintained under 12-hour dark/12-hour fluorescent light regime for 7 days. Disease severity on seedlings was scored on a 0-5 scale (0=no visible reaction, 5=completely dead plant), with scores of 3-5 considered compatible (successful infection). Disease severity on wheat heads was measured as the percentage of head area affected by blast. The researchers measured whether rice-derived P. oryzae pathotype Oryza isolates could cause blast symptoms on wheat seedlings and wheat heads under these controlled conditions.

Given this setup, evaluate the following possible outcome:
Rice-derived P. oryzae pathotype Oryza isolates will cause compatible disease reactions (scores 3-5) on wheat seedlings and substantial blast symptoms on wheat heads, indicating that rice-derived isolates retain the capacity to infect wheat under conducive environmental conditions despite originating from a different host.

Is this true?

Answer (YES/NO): NO